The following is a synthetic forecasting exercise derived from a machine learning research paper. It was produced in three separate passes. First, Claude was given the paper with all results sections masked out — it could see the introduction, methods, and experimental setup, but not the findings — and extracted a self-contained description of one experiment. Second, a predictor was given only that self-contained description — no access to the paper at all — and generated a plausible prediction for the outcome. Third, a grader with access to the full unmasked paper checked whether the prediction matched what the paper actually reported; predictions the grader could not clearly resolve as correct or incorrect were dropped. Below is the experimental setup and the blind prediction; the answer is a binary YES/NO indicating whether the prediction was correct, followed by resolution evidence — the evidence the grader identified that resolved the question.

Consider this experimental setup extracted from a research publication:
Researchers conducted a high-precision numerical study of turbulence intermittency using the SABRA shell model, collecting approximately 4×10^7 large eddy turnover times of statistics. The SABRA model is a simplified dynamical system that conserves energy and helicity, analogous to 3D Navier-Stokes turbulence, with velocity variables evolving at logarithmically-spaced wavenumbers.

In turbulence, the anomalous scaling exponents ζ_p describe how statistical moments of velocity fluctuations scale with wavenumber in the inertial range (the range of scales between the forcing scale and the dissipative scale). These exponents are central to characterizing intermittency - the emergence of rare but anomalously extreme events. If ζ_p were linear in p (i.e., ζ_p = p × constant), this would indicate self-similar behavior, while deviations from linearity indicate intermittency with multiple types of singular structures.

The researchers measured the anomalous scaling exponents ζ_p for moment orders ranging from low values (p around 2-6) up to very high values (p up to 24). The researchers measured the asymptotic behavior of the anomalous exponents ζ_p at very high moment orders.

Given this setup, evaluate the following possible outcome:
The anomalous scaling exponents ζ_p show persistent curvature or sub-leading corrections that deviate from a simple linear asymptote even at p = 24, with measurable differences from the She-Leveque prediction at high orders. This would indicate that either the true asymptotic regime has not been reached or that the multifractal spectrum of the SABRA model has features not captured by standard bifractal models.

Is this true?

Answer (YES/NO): NO